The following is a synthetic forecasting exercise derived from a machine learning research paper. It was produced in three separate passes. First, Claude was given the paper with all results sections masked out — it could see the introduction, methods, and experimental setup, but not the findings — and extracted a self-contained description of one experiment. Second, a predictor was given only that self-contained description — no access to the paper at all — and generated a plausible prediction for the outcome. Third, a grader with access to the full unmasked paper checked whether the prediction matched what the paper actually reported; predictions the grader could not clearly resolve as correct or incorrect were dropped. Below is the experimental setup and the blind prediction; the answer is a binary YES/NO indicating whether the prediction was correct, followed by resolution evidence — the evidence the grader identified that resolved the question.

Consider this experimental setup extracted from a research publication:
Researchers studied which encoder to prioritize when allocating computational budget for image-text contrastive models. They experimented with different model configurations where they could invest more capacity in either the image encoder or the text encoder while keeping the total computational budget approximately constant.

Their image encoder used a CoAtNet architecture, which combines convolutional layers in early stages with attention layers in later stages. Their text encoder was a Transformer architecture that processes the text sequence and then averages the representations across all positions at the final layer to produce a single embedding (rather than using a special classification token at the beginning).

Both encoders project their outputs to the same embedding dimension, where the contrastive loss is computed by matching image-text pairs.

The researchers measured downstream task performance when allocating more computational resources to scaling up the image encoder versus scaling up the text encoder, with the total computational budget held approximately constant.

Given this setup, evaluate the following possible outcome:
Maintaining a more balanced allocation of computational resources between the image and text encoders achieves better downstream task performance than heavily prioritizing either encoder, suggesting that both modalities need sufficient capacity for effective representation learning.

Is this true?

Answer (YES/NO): NO